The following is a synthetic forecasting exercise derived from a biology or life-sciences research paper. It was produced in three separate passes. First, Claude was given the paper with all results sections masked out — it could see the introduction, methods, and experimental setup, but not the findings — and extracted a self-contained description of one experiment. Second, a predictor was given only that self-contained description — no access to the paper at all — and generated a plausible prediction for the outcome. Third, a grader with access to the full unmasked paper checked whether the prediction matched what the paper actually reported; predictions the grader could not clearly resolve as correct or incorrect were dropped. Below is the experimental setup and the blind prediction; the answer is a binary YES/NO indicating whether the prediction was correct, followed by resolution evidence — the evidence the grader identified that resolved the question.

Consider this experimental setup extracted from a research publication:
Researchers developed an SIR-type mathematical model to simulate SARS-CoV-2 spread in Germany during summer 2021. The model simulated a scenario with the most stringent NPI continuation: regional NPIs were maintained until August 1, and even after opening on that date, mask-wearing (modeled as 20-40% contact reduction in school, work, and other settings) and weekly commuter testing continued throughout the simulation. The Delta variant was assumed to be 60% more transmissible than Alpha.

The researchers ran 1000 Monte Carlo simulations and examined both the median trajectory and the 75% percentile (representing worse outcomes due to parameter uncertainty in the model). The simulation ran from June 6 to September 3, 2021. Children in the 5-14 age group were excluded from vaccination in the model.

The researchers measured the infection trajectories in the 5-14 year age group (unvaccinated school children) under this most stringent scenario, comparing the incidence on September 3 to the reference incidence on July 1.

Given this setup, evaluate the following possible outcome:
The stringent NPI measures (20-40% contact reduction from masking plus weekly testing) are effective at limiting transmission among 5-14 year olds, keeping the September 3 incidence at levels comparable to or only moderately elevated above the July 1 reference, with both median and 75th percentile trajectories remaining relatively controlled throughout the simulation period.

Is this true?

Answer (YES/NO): YES